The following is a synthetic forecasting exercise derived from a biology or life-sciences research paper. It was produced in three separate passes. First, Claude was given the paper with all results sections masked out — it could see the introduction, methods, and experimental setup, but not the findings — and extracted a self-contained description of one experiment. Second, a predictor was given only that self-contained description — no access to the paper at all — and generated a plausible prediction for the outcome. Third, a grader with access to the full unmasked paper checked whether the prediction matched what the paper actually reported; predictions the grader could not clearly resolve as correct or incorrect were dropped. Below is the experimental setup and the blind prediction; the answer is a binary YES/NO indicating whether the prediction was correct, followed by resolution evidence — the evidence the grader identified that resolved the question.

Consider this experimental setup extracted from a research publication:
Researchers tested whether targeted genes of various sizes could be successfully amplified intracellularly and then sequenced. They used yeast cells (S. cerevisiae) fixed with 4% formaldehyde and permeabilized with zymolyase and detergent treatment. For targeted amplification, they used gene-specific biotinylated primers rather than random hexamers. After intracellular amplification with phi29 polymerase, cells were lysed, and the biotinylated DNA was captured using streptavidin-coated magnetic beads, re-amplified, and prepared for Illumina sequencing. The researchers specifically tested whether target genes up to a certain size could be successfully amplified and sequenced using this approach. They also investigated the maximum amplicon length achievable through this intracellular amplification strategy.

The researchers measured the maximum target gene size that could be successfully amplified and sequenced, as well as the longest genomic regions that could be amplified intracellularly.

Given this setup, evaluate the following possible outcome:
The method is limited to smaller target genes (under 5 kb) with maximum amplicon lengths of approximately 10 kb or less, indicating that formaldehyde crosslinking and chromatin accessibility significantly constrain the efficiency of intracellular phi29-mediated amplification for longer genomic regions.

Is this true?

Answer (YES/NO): NO